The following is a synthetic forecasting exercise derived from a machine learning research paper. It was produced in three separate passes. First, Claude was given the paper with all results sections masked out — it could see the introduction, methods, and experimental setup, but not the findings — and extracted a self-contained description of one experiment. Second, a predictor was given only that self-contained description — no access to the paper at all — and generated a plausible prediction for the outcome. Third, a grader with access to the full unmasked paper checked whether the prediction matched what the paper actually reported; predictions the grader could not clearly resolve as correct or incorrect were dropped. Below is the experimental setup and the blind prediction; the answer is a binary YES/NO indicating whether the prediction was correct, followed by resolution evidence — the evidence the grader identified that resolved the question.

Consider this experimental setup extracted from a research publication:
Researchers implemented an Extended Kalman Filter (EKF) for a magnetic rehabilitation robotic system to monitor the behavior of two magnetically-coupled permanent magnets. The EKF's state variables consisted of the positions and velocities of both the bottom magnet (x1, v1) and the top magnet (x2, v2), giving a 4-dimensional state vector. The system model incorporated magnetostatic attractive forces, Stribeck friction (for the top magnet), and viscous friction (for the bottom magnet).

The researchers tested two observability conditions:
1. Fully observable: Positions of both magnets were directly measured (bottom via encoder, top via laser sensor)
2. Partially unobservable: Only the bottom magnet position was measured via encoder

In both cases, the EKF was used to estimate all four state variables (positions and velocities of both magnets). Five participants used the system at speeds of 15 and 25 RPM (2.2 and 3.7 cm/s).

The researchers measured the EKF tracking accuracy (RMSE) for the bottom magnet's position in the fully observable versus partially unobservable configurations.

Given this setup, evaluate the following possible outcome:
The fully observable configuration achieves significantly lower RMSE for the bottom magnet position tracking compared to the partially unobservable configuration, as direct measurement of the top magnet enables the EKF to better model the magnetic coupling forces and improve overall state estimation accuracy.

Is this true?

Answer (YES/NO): NO